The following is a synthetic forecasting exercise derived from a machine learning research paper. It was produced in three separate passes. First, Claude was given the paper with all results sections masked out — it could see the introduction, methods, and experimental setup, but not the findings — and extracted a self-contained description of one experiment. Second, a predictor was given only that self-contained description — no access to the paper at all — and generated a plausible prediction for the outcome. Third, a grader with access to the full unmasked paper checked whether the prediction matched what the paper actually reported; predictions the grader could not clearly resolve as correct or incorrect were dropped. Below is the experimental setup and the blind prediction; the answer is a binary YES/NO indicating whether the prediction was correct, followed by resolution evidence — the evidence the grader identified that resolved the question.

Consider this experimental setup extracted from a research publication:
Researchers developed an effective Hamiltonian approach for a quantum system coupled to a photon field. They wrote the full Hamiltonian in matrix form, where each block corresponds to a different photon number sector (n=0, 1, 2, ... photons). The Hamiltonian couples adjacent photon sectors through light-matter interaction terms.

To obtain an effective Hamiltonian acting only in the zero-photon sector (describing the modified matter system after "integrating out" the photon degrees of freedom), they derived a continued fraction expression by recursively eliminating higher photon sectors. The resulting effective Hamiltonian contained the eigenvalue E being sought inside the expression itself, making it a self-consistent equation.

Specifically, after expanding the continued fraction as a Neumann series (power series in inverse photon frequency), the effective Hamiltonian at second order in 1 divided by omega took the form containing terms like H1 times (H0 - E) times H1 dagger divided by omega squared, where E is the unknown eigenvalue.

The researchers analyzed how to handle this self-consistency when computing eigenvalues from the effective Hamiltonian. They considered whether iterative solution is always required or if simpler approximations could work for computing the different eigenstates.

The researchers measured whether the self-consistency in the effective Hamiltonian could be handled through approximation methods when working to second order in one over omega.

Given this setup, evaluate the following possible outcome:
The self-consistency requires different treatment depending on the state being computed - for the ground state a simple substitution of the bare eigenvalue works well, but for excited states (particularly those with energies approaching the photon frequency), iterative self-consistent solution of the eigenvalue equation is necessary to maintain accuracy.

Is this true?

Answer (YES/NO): NO